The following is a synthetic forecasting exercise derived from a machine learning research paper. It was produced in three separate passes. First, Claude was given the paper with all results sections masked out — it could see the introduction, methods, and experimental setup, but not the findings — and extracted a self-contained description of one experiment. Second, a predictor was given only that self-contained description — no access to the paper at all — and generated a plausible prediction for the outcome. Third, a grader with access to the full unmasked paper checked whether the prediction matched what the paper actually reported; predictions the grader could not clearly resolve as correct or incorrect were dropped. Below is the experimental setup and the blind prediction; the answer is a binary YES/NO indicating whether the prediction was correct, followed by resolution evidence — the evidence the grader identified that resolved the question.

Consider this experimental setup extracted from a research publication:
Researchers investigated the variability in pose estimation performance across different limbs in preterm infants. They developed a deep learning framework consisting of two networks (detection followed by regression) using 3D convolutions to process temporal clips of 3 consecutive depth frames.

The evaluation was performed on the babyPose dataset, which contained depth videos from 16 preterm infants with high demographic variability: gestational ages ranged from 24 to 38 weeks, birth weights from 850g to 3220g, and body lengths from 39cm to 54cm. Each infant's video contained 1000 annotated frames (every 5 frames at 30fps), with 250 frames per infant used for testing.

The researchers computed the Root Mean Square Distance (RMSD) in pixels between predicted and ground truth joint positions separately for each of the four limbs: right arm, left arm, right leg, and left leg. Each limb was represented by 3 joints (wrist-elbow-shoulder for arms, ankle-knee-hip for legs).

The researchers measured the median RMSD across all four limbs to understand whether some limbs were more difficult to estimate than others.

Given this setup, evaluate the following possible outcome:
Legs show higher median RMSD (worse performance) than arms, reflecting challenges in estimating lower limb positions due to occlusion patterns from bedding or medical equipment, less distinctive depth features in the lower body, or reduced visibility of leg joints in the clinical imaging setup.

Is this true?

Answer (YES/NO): NO